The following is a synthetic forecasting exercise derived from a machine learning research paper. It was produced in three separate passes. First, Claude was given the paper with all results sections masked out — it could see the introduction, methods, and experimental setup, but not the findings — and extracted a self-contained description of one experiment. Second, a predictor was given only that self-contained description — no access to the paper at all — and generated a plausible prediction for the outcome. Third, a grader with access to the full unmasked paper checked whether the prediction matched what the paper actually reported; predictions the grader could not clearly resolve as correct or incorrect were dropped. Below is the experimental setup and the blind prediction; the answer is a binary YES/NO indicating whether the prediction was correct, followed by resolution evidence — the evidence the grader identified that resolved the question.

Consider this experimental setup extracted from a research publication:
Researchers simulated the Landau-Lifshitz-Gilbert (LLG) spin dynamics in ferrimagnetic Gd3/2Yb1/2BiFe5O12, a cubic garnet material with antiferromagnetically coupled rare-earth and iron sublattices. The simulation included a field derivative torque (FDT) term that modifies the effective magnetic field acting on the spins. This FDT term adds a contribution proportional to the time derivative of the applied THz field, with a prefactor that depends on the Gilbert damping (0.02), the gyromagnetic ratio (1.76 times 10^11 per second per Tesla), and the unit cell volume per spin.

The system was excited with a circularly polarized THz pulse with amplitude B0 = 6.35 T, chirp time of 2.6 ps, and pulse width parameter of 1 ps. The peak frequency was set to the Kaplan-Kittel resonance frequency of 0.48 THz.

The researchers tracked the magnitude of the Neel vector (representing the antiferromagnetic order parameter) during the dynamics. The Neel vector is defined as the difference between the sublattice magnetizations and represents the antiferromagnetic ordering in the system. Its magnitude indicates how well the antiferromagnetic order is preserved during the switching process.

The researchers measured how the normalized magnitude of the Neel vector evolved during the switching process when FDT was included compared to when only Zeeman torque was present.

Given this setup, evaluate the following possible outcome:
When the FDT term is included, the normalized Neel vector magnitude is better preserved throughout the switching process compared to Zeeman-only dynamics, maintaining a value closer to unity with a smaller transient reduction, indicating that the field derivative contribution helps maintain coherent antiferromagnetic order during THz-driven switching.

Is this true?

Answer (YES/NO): NO